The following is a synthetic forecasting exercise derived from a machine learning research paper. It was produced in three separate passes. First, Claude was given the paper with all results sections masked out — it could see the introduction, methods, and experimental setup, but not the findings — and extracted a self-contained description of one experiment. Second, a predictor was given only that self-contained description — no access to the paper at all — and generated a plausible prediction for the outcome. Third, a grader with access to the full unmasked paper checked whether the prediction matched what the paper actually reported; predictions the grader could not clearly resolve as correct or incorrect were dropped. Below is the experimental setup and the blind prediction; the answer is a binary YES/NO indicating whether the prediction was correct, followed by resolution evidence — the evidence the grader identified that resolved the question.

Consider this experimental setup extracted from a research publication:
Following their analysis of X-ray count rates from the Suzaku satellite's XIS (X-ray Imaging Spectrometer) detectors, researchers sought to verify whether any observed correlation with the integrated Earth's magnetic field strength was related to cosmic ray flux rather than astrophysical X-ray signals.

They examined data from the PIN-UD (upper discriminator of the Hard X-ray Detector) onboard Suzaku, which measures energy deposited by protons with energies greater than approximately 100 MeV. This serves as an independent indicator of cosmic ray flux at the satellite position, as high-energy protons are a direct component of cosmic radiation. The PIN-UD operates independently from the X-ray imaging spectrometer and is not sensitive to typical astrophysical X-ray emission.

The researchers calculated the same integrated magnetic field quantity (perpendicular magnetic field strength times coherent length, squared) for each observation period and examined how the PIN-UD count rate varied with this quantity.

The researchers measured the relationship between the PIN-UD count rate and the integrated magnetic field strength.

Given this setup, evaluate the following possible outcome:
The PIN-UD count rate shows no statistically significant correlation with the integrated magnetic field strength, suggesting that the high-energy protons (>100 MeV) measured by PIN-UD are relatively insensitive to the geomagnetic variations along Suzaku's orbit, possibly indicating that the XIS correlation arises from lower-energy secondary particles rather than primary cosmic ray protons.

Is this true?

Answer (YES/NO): NO